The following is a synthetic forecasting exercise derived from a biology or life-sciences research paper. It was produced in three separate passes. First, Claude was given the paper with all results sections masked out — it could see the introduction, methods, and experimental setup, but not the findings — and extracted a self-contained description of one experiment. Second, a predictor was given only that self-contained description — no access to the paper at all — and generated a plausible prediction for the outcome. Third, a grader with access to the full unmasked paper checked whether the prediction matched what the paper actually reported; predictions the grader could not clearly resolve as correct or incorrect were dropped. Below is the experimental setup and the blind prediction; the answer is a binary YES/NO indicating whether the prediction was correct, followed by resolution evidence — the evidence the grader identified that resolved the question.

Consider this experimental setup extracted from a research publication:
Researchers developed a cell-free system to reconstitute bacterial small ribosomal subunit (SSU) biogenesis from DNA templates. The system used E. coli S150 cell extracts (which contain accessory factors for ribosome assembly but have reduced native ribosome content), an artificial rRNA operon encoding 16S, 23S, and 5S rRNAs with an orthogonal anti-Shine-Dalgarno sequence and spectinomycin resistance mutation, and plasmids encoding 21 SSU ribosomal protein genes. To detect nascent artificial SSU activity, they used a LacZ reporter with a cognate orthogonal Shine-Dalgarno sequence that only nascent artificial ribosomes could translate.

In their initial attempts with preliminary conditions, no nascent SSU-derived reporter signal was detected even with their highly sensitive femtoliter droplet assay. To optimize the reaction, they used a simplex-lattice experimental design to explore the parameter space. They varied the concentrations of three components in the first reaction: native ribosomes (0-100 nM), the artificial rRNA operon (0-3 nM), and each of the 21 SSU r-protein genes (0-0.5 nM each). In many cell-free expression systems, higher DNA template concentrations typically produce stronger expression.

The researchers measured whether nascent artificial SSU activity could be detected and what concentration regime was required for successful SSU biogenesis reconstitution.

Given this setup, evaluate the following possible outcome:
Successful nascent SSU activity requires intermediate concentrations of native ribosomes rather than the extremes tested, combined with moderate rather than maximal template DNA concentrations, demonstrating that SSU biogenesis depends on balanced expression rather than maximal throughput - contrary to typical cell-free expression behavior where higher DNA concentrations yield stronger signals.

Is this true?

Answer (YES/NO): NO